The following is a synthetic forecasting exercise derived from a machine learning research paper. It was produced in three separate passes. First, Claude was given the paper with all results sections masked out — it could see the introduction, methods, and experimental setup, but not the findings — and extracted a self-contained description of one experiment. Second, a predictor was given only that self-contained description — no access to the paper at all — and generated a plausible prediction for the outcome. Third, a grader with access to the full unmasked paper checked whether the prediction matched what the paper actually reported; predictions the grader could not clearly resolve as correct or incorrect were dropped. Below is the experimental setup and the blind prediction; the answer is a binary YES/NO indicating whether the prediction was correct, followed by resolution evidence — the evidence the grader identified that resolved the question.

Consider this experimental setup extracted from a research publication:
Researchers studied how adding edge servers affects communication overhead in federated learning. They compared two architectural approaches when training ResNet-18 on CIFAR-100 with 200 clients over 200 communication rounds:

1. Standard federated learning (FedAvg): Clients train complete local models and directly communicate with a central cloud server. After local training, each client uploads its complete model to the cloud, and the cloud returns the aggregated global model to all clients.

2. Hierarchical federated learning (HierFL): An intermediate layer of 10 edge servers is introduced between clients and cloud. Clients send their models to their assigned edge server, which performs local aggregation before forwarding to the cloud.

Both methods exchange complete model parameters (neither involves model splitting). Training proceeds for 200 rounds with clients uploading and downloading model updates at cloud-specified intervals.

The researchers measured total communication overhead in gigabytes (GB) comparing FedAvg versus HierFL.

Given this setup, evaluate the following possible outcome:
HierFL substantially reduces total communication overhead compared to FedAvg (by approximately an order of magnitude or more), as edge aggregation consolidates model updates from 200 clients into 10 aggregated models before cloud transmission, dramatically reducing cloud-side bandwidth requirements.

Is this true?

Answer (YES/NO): NO